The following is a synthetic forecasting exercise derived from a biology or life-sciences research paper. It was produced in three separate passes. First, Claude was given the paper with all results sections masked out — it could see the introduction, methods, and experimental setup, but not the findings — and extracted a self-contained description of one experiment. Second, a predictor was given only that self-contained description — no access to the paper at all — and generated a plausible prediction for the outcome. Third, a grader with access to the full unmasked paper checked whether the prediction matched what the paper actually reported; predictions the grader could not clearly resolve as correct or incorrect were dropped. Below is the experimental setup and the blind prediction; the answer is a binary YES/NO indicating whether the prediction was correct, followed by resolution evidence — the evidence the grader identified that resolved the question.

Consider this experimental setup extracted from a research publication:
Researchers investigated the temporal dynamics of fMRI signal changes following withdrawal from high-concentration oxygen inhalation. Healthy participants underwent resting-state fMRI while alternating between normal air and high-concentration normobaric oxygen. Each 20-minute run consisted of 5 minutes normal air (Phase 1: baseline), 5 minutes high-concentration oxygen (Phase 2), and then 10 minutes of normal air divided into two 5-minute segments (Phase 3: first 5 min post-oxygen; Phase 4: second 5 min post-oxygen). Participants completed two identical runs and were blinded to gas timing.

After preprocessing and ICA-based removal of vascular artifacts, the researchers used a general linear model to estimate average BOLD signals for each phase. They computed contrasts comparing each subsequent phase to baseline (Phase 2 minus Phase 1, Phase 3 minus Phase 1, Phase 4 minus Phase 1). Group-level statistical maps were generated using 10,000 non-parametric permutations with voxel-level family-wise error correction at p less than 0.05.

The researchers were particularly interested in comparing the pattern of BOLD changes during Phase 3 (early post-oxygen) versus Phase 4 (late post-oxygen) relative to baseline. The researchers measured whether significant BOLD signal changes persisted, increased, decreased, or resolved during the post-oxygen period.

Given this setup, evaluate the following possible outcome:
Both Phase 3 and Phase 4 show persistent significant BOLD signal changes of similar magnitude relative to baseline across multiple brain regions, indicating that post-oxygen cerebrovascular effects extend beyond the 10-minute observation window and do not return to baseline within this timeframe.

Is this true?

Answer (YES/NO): NO